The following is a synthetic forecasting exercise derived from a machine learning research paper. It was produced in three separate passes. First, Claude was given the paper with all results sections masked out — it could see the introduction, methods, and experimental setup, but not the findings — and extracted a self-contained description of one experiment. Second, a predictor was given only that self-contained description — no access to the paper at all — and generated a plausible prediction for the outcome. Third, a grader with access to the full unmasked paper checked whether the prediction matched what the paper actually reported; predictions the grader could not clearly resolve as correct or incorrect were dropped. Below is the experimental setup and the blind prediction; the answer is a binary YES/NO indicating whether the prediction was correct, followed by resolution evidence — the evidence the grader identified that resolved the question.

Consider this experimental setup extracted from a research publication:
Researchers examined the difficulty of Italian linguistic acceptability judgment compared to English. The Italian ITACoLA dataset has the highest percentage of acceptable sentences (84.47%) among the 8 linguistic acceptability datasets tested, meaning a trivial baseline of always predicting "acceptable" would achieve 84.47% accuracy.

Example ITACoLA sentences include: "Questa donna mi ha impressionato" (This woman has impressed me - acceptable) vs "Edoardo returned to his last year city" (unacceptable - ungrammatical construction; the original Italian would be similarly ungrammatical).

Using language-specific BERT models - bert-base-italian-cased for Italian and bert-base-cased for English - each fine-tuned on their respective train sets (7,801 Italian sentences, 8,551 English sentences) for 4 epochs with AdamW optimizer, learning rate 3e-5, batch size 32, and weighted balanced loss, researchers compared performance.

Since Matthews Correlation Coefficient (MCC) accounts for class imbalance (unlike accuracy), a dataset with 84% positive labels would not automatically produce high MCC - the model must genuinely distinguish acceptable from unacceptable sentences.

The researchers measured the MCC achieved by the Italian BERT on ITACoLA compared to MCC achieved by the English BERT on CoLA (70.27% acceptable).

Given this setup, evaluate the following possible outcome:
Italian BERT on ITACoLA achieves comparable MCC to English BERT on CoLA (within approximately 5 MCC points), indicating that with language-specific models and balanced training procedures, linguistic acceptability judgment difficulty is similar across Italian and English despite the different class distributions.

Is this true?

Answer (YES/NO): NO